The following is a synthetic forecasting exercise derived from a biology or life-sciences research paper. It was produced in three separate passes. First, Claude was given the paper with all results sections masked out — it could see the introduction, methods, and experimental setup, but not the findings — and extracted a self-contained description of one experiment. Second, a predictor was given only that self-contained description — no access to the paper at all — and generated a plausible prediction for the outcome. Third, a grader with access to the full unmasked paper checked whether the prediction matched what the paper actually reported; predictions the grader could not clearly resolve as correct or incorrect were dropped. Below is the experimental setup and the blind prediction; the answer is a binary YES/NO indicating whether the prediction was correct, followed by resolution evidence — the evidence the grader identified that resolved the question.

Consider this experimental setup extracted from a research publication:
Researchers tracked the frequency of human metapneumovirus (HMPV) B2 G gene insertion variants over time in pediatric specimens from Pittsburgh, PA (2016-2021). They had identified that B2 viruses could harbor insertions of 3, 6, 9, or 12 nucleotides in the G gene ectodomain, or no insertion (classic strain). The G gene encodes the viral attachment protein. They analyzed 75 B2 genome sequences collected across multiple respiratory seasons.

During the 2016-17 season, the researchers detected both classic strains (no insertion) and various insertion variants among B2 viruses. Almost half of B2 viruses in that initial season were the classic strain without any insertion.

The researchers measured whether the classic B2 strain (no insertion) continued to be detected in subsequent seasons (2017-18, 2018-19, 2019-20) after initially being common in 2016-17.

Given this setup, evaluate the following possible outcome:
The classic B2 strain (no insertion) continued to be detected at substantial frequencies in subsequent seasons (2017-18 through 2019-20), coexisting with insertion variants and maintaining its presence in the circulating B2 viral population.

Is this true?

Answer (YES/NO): NO